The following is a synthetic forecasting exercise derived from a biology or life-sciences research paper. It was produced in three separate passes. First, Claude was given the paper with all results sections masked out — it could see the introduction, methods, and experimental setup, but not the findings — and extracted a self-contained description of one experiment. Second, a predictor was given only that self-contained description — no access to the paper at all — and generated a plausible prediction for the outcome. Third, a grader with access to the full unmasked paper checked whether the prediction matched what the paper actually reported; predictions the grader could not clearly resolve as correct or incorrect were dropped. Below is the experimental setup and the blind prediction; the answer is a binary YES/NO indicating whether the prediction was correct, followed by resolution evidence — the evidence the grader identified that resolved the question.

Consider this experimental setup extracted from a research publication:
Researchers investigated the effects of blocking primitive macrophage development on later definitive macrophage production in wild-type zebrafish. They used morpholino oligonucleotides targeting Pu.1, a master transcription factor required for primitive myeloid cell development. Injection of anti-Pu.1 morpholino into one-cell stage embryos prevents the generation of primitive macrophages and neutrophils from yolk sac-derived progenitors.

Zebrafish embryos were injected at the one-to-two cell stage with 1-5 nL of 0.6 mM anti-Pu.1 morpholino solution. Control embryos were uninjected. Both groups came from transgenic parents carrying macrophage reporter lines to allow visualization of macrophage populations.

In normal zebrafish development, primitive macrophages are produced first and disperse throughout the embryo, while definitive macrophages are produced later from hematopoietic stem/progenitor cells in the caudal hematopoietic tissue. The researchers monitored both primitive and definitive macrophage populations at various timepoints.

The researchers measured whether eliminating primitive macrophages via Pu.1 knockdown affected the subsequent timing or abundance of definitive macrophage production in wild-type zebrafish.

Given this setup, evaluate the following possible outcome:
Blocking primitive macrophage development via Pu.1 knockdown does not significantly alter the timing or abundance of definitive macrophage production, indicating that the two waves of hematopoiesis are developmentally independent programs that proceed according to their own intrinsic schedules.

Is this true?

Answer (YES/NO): YES